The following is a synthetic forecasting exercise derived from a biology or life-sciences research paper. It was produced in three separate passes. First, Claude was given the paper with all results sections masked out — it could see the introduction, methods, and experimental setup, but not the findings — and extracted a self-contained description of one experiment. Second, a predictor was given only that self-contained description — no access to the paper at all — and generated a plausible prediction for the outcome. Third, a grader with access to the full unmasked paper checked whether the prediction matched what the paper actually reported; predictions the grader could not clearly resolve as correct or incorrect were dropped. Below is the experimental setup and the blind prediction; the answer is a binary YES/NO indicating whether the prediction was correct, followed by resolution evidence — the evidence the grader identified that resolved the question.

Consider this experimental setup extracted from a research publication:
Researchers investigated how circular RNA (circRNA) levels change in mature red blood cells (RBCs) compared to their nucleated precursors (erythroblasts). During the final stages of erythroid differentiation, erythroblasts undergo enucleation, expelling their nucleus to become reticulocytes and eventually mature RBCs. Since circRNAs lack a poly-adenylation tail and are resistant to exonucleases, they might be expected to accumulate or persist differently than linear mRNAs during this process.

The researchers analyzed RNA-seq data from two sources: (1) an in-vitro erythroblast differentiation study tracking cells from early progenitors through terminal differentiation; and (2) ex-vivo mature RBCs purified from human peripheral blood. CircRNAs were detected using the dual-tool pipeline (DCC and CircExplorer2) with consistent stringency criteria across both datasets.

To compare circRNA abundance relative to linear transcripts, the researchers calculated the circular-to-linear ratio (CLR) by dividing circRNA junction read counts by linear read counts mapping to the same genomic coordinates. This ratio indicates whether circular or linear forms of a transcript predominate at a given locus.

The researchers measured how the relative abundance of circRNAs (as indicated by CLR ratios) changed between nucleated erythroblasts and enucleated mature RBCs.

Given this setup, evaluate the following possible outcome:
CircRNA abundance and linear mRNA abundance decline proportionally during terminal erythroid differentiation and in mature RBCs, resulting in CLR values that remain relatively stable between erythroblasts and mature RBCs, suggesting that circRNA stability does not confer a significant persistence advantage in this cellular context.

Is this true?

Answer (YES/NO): NO